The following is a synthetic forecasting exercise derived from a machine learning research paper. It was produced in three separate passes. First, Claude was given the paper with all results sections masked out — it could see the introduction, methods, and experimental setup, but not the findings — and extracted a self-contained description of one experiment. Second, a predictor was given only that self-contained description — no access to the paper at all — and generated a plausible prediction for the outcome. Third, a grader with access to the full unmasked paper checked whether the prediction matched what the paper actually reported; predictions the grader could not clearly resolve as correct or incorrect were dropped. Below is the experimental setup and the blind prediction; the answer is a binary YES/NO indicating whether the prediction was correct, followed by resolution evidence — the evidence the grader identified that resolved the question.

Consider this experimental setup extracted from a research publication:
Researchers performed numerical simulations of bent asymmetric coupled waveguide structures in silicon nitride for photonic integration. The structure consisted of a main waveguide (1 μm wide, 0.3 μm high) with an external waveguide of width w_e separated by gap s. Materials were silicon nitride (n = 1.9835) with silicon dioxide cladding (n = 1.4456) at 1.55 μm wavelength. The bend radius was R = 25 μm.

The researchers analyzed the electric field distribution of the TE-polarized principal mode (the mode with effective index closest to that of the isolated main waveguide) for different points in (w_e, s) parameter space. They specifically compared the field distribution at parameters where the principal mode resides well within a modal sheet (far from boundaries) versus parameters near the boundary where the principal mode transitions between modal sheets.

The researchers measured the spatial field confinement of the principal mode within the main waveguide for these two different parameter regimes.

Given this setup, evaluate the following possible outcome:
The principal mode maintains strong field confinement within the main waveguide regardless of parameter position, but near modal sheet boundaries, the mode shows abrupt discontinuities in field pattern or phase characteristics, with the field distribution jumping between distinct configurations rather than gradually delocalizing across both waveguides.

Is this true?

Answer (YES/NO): NO